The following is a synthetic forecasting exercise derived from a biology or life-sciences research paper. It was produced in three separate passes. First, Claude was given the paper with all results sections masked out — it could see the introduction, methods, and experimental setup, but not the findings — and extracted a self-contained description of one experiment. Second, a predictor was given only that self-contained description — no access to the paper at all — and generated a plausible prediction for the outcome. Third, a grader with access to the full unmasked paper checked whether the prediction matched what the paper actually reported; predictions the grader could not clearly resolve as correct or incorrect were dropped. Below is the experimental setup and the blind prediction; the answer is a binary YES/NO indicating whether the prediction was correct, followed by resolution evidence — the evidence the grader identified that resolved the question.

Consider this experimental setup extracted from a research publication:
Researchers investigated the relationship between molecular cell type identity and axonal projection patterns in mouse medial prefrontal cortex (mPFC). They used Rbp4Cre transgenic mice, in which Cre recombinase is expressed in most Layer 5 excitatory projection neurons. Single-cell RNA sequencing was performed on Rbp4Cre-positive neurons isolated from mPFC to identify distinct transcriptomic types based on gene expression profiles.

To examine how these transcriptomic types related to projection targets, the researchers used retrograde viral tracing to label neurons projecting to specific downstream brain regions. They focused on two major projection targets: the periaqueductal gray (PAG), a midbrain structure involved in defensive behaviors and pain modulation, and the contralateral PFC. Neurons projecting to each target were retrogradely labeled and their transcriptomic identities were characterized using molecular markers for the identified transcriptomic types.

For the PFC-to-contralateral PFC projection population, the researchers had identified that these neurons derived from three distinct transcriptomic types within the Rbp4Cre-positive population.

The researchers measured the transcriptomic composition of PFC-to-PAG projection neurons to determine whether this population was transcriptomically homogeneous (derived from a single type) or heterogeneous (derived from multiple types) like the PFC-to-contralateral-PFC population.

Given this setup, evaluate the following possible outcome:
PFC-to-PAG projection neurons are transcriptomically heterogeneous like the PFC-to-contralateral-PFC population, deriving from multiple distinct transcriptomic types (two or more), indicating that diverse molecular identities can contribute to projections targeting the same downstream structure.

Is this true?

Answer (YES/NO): NO